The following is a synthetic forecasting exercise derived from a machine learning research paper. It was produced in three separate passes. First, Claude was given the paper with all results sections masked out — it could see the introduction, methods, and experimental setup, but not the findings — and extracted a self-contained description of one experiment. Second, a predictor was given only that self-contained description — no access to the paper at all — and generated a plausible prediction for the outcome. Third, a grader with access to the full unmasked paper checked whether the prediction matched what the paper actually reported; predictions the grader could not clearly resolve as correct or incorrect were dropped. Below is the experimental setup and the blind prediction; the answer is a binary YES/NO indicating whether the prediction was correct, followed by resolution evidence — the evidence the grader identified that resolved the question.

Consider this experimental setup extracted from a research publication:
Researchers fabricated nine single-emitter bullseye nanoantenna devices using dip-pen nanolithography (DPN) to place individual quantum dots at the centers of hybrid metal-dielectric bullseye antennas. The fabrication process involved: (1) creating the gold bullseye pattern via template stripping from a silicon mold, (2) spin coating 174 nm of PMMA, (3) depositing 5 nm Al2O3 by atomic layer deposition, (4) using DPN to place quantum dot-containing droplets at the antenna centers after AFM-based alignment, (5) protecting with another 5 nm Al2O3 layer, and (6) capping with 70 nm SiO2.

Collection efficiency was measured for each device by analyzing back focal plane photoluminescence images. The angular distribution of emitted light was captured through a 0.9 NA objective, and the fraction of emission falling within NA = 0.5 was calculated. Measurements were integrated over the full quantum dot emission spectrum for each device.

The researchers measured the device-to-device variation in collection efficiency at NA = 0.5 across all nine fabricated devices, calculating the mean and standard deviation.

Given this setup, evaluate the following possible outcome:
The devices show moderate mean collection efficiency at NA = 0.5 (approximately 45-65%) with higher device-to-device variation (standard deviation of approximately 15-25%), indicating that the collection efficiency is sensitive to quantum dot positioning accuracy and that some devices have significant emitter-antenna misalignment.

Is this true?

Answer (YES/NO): NO